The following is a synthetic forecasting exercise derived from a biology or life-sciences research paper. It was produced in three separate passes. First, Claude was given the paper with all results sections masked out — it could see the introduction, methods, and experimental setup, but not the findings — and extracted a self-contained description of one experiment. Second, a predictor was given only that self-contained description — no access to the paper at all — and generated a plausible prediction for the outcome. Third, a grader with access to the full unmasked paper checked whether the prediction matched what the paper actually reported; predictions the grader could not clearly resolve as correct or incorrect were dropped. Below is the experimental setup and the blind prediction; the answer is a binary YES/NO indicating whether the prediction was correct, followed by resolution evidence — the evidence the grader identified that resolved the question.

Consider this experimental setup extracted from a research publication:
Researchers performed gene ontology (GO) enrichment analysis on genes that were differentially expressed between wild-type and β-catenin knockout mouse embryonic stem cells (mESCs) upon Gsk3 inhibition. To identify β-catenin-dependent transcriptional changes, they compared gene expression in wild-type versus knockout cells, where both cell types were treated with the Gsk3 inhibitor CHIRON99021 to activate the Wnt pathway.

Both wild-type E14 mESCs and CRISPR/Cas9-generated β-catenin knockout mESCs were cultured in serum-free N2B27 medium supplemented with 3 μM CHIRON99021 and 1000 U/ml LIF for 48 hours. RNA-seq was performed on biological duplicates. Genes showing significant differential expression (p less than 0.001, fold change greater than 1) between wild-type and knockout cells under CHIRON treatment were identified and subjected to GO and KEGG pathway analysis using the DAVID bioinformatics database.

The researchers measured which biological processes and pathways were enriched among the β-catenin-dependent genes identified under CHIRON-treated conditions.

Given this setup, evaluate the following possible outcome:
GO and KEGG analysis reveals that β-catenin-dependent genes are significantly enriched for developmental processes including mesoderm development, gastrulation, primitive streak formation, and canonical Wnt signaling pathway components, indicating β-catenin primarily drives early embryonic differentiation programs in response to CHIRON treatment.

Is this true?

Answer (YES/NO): NO